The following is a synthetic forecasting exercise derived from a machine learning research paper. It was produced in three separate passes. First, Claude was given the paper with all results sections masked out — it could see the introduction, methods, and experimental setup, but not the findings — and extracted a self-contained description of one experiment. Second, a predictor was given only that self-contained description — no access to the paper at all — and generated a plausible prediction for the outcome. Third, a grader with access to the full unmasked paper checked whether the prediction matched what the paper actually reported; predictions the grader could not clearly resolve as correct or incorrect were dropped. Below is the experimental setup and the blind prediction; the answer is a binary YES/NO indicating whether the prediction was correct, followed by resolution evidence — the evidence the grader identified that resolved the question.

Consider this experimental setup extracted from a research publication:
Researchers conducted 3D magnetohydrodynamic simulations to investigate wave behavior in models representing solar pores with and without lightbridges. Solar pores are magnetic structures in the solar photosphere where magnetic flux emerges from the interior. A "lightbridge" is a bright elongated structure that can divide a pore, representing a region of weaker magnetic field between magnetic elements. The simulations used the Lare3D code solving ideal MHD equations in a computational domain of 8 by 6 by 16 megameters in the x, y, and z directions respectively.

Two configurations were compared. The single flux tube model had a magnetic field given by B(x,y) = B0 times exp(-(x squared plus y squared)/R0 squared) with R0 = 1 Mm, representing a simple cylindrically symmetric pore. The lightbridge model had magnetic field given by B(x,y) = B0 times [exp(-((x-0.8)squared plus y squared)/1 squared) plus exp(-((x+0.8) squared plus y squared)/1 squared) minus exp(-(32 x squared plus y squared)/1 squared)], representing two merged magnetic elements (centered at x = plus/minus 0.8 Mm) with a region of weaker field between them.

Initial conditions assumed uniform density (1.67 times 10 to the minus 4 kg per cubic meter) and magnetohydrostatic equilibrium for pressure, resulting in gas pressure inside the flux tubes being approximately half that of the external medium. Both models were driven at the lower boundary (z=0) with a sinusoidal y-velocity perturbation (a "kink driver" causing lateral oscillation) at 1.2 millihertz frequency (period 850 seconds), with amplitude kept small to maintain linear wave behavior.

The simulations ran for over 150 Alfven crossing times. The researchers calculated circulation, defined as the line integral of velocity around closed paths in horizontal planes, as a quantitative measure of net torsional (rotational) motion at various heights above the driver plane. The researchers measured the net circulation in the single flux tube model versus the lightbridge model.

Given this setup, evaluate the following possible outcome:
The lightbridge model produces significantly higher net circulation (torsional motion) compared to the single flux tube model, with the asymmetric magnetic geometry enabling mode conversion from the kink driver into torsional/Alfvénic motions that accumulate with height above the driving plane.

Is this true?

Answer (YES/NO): YES